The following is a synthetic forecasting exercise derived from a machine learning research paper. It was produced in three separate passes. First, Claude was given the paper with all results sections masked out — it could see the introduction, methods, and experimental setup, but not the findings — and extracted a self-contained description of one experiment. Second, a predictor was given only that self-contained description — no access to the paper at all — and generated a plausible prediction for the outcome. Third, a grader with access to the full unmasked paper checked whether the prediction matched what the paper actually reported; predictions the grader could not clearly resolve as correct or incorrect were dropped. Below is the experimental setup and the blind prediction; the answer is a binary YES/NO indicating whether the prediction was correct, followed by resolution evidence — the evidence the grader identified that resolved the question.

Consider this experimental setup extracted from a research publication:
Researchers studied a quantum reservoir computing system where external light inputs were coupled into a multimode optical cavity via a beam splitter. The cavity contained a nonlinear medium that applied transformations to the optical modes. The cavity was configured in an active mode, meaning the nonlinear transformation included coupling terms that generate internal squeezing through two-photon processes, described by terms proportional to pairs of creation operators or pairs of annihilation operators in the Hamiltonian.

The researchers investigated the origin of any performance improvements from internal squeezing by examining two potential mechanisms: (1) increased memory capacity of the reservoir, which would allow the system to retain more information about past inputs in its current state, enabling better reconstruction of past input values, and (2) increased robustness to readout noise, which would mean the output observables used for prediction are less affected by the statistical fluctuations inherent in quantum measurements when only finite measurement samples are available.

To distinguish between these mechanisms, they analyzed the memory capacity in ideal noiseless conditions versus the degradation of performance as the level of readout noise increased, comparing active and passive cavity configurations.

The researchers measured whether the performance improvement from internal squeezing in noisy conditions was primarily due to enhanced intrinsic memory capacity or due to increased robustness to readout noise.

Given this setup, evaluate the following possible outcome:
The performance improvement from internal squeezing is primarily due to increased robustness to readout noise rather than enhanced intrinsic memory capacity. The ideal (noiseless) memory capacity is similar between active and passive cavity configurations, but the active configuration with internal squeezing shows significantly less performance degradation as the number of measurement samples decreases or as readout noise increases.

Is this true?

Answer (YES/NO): NO